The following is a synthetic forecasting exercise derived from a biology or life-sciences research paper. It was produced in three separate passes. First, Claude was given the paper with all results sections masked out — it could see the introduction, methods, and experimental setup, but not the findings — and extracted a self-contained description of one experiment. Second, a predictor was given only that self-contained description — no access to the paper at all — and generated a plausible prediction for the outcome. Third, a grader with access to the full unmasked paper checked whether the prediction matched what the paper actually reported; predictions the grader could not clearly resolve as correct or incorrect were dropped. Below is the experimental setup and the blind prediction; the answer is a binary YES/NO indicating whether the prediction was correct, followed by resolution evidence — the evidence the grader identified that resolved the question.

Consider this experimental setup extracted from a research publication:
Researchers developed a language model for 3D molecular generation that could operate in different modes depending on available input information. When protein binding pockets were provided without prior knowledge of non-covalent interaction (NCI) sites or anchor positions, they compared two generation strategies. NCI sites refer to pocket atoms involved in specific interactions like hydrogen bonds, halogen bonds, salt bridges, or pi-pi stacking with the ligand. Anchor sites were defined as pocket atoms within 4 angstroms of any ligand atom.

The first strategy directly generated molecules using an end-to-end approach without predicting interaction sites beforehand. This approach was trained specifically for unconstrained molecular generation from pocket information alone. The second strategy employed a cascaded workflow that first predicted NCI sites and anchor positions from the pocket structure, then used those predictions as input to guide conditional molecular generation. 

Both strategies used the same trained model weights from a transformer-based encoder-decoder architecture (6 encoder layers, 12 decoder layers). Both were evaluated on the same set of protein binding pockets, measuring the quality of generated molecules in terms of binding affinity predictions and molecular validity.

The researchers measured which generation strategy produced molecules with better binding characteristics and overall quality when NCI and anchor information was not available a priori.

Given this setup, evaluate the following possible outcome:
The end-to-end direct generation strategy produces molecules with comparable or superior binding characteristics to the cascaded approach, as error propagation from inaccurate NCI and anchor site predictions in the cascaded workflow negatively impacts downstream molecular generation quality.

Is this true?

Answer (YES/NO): YES